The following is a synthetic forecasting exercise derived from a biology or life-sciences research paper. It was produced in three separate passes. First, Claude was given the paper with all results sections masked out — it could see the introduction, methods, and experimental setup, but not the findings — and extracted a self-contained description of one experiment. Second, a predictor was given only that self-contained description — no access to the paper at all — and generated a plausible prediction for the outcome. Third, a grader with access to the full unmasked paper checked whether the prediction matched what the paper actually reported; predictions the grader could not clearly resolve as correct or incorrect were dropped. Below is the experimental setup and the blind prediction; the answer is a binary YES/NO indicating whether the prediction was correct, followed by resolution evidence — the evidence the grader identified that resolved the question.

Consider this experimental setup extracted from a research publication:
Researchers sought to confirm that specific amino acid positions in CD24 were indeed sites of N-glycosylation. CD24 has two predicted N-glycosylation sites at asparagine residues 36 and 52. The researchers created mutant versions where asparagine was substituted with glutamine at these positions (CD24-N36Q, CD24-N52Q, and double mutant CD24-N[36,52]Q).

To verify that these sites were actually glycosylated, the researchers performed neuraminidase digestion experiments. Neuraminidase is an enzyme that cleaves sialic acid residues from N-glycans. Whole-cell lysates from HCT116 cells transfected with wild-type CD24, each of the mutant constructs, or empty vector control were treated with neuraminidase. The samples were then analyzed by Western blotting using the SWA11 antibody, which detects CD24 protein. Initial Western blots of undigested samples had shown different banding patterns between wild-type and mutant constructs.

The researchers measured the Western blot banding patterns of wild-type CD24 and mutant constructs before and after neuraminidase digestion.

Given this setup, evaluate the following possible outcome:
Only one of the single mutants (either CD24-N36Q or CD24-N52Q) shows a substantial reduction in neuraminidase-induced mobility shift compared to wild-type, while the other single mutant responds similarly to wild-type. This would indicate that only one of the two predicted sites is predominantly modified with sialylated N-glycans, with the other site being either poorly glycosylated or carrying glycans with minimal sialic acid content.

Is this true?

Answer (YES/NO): NO